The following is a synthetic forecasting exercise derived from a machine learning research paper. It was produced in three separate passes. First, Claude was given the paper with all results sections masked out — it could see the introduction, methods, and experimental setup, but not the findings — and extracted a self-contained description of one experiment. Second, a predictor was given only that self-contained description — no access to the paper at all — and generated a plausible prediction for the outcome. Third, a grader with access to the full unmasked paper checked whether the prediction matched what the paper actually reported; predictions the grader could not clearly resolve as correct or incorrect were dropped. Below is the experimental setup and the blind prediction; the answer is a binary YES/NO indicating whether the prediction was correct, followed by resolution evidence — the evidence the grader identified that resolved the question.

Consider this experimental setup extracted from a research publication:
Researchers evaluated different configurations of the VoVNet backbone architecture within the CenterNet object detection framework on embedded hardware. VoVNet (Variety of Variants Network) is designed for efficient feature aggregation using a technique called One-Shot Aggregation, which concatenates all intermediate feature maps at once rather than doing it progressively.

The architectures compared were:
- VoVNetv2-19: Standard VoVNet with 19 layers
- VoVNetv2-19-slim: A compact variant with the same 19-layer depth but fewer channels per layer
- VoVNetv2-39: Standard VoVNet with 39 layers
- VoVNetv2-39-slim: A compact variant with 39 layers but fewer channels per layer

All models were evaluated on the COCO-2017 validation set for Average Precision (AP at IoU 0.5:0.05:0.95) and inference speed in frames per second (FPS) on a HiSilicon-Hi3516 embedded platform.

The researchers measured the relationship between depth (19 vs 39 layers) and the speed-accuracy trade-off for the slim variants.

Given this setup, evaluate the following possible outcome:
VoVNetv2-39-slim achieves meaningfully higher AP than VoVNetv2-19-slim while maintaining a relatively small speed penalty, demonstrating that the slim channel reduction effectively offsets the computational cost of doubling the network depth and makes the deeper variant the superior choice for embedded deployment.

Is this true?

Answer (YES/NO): NO